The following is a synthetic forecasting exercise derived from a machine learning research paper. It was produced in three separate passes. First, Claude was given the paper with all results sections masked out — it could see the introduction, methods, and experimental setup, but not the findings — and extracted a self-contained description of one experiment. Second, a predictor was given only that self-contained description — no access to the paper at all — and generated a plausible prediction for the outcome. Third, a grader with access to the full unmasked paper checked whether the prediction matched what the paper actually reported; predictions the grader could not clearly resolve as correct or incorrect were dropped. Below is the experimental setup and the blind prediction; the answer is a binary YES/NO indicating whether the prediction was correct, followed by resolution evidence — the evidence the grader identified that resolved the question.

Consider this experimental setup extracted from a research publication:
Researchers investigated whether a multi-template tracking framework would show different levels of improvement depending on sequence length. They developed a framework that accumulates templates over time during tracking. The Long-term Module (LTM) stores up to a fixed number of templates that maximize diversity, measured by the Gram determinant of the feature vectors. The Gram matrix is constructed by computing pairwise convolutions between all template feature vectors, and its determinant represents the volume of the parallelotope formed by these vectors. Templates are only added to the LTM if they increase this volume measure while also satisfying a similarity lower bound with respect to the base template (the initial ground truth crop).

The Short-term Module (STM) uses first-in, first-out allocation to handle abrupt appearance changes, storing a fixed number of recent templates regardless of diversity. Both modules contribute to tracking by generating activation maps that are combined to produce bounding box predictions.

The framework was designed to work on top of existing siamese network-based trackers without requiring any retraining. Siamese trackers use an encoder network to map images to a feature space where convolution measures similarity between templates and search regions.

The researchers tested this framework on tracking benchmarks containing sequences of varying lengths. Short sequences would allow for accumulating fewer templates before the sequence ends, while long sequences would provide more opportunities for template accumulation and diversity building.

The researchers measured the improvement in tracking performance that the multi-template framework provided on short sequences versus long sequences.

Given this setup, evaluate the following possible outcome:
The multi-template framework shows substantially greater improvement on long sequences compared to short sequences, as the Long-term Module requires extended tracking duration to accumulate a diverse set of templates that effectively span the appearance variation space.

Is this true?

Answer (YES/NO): YES